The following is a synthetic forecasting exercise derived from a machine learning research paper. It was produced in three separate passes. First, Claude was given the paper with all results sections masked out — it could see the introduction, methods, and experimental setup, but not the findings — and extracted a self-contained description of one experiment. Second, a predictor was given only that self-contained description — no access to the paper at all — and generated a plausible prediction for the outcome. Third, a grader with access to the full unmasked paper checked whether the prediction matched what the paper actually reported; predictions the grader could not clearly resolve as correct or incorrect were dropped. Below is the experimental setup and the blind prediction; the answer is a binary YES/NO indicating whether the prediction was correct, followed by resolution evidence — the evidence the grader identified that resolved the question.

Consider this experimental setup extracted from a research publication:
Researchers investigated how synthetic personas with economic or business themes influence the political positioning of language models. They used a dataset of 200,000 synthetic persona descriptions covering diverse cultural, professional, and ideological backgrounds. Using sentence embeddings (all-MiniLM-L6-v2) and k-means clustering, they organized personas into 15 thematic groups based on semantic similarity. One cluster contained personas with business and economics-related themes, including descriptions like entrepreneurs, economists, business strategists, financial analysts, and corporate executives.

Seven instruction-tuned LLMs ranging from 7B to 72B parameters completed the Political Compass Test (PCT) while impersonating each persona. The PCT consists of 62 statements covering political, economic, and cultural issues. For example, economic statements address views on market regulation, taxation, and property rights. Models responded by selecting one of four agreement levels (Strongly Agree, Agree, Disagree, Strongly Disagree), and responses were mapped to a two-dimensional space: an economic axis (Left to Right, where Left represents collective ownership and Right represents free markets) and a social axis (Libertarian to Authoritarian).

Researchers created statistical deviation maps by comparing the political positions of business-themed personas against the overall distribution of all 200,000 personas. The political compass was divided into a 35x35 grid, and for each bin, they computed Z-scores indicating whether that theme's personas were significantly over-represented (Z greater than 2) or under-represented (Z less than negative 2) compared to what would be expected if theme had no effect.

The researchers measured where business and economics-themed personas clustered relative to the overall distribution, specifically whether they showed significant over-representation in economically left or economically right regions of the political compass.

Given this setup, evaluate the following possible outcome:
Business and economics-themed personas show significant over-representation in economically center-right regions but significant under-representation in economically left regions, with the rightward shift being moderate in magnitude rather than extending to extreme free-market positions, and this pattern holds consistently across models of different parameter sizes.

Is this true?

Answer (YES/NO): NO